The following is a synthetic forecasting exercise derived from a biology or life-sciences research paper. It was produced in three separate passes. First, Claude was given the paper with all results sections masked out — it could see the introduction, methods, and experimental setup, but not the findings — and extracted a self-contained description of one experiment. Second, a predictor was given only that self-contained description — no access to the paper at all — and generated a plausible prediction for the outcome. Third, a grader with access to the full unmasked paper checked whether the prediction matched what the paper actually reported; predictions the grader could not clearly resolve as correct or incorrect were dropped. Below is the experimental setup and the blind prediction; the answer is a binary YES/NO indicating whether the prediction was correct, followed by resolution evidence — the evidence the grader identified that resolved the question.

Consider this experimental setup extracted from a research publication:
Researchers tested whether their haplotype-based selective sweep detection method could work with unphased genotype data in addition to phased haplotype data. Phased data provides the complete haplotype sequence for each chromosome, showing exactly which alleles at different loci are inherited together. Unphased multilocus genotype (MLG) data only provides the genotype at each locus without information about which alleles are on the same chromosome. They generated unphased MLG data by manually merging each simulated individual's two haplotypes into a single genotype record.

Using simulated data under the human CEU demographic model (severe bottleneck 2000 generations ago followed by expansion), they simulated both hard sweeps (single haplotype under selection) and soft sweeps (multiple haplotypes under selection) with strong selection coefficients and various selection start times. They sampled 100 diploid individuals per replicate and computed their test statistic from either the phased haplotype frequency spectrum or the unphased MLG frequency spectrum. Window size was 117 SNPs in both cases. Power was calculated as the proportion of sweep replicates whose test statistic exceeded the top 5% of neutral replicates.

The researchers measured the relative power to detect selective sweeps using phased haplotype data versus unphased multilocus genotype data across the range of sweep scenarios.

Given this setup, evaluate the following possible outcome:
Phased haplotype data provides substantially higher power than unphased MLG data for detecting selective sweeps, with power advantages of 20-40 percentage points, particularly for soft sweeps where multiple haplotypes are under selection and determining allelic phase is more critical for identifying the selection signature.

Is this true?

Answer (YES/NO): NO